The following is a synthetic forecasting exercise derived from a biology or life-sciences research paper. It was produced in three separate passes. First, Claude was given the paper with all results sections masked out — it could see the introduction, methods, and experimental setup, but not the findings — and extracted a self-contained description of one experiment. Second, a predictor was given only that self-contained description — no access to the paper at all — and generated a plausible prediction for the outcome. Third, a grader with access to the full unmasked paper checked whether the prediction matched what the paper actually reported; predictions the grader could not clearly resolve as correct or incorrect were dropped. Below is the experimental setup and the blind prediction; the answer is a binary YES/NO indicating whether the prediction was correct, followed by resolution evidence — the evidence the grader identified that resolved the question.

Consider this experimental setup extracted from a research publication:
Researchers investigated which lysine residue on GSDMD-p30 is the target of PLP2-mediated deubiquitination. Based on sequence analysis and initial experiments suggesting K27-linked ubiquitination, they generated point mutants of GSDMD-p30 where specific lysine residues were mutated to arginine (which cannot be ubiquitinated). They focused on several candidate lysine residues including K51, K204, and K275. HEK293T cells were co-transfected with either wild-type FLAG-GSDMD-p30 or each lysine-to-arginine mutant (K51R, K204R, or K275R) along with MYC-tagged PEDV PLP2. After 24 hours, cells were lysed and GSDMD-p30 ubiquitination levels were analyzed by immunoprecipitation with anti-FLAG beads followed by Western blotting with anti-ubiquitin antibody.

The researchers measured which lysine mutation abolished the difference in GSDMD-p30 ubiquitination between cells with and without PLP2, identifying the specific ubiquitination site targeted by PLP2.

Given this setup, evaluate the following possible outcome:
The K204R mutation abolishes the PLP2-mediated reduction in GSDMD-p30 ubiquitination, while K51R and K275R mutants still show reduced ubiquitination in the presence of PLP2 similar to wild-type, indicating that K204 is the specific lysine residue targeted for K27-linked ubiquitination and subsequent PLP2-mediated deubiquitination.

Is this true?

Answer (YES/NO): NO